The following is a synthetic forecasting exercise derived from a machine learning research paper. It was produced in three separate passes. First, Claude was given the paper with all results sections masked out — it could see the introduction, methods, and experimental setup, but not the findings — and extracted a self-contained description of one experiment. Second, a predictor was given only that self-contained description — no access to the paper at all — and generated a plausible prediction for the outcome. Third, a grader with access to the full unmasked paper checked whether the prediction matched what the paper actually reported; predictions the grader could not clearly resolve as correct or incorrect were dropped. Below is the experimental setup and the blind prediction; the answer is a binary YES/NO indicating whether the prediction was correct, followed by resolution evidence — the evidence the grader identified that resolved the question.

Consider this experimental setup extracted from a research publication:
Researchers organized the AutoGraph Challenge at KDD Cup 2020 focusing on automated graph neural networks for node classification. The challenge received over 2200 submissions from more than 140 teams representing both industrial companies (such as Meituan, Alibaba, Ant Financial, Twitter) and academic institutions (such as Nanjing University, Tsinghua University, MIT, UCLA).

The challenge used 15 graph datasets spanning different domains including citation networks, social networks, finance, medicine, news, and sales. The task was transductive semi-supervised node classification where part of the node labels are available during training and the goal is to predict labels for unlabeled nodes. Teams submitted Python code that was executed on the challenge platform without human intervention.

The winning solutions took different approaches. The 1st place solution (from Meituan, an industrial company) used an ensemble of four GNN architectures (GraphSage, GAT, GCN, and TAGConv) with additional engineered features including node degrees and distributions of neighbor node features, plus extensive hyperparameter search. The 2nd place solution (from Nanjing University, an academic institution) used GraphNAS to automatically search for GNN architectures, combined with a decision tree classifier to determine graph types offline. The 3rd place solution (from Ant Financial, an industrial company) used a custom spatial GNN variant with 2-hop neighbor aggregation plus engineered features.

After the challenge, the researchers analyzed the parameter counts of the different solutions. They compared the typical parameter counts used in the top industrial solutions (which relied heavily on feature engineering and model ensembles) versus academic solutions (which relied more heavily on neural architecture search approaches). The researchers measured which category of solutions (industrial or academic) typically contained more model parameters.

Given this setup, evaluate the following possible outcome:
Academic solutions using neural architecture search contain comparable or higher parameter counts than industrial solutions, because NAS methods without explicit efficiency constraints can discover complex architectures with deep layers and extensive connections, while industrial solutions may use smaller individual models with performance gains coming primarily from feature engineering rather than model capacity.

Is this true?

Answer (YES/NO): NO